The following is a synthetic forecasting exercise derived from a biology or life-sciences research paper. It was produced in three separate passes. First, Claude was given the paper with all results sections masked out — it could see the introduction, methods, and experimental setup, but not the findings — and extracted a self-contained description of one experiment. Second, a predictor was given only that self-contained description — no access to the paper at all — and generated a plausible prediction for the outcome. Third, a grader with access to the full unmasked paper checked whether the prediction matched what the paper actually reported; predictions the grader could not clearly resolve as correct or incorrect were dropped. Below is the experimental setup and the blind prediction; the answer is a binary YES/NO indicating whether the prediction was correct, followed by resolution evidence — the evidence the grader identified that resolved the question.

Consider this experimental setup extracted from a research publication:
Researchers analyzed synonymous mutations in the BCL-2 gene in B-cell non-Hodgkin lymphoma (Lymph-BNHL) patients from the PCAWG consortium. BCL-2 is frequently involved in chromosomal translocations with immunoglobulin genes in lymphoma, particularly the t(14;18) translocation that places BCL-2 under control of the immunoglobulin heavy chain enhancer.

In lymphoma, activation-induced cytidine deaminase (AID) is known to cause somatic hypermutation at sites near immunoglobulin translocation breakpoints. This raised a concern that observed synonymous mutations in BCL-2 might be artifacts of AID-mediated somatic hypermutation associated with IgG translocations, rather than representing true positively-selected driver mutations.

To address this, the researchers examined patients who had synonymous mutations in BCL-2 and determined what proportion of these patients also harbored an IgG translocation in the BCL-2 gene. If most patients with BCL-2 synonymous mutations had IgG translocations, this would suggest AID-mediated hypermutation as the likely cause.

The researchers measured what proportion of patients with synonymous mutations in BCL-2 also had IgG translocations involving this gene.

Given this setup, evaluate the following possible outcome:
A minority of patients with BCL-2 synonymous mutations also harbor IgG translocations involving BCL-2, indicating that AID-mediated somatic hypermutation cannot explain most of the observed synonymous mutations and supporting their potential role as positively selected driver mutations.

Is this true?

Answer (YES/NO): YES